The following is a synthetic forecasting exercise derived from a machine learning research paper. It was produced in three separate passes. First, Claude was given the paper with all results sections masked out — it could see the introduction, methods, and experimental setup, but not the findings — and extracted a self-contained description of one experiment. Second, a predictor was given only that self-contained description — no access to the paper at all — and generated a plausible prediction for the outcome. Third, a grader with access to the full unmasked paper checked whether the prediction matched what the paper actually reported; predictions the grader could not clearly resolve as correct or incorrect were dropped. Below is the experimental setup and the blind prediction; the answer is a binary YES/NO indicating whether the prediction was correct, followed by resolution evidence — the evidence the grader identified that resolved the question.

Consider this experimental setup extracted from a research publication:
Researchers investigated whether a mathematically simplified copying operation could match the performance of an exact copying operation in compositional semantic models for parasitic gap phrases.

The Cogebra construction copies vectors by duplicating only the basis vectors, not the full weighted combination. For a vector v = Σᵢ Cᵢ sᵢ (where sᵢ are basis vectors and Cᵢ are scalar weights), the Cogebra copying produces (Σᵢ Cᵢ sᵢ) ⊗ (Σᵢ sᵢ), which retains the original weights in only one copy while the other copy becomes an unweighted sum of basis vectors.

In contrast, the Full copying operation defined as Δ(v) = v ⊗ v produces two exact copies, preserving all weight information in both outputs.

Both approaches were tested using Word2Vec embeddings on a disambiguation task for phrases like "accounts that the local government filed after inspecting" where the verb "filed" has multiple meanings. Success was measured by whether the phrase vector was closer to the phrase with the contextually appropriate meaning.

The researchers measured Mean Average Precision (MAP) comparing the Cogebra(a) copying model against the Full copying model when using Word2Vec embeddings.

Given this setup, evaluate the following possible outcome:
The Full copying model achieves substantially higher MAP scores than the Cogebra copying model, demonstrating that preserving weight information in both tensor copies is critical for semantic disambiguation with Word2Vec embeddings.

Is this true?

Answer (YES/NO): YES